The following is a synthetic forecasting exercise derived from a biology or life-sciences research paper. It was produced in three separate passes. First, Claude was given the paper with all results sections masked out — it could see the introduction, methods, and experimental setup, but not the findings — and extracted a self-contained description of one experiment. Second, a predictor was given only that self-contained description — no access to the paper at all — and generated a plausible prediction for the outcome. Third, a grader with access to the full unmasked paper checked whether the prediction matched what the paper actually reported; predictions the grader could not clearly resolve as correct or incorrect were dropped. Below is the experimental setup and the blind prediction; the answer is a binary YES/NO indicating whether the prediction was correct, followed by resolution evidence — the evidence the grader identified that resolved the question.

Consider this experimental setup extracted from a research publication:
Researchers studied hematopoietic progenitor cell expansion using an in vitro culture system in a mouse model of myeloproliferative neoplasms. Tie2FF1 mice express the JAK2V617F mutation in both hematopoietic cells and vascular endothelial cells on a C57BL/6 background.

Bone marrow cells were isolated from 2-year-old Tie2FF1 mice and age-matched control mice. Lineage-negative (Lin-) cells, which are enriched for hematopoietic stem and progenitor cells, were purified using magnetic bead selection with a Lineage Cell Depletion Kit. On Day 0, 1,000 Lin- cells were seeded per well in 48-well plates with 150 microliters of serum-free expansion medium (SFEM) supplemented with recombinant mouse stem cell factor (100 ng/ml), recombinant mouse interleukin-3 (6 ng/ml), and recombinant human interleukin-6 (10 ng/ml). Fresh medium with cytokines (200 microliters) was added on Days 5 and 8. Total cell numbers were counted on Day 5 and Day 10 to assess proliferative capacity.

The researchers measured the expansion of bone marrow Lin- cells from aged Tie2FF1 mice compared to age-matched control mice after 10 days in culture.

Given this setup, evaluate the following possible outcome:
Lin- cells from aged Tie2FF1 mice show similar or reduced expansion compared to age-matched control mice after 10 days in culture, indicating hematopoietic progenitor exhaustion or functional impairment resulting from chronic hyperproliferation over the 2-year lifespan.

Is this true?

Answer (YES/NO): YES